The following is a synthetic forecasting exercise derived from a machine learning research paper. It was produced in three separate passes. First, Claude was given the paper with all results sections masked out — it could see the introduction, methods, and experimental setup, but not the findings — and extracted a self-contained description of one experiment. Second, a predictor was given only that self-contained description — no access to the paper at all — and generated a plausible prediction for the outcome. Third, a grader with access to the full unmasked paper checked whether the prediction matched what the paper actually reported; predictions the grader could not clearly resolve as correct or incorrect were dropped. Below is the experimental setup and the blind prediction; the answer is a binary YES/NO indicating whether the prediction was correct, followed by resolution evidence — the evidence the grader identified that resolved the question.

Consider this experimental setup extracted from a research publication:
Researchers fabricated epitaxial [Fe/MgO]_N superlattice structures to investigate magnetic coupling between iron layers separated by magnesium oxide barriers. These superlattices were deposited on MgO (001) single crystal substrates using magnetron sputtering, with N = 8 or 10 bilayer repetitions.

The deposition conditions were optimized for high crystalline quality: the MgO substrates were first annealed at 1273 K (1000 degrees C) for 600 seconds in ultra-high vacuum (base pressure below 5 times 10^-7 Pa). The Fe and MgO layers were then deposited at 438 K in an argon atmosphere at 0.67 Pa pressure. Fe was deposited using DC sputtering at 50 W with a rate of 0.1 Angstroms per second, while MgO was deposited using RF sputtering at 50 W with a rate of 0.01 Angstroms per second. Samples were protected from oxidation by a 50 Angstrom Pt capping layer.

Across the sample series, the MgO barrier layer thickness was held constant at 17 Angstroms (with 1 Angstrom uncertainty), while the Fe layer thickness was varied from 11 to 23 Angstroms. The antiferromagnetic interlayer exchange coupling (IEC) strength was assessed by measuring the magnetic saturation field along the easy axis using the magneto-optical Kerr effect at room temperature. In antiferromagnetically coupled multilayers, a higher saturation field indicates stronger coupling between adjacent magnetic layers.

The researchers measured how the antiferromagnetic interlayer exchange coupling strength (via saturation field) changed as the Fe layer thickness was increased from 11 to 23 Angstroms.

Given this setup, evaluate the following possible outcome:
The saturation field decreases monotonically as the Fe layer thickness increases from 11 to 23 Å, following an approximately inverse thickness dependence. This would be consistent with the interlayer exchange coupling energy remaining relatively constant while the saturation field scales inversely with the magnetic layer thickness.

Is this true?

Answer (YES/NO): NO